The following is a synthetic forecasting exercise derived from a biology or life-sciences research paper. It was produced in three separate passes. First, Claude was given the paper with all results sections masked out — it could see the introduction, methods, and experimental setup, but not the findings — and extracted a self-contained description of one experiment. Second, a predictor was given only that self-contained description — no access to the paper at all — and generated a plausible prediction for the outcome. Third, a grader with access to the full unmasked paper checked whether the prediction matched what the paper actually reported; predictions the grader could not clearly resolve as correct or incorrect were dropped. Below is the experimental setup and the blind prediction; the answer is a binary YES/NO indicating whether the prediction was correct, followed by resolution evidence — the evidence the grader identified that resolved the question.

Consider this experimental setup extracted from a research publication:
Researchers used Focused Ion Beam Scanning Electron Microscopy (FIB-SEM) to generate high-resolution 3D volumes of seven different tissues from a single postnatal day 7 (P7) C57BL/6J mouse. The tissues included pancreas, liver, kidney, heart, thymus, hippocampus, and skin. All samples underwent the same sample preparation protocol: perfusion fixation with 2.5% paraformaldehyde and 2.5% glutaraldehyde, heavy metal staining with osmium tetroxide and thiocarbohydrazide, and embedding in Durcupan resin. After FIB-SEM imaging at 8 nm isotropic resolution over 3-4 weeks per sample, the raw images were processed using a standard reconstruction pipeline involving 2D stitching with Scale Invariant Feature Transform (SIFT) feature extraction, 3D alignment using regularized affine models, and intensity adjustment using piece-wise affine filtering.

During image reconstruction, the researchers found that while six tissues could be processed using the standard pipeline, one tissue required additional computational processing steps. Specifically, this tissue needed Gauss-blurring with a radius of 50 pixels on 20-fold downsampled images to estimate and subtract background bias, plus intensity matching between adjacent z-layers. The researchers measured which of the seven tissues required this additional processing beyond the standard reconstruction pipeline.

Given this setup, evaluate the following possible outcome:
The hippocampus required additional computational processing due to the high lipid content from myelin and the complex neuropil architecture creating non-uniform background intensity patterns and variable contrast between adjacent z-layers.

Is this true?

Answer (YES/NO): NO